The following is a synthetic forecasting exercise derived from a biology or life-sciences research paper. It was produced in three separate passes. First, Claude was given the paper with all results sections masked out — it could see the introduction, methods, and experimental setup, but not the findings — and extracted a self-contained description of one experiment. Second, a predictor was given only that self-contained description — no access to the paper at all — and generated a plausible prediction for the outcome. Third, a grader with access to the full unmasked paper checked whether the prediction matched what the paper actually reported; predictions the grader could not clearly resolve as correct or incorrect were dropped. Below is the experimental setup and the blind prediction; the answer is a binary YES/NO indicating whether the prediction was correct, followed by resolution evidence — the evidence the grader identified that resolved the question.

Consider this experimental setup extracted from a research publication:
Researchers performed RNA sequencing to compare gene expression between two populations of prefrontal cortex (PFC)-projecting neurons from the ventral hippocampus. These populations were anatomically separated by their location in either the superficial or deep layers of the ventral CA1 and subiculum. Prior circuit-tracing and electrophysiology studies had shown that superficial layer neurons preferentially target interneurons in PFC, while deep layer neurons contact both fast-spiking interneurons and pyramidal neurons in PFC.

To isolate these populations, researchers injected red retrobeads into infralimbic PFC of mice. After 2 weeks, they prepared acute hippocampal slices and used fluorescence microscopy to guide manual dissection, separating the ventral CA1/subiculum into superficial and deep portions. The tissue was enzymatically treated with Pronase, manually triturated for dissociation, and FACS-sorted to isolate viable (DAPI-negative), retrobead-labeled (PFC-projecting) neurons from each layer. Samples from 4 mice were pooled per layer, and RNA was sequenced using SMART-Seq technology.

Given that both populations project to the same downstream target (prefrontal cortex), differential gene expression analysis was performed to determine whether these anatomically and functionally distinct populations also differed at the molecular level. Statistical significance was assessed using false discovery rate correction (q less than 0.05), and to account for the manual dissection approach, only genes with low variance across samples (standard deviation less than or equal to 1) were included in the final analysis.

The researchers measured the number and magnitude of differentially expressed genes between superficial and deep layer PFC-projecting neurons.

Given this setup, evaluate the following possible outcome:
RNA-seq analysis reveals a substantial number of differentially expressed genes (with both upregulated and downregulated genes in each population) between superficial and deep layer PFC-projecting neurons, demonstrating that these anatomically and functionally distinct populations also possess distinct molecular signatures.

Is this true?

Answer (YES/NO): YES